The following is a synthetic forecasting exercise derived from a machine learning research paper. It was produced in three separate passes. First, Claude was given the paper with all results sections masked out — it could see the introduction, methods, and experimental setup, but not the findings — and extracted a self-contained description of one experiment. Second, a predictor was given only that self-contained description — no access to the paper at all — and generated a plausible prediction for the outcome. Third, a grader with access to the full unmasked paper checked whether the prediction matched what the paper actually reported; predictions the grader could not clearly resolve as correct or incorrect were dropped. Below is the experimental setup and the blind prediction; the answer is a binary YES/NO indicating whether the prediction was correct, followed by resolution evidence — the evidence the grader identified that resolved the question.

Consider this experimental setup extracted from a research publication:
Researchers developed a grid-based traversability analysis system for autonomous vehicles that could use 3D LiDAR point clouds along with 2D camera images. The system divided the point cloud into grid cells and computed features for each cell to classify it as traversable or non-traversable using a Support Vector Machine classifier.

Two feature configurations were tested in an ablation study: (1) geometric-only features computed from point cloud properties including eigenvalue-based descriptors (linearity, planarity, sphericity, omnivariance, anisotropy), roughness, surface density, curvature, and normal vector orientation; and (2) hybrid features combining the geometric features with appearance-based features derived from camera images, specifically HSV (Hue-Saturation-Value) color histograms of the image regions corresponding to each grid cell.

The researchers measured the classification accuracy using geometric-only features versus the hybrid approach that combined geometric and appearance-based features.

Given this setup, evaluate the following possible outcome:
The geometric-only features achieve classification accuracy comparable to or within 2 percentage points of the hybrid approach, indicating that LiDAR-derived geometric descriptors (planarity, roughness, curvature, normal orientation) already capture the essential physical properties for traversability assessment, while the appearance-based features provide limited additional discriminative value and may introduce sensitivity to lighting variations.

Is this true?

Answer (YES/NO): NO